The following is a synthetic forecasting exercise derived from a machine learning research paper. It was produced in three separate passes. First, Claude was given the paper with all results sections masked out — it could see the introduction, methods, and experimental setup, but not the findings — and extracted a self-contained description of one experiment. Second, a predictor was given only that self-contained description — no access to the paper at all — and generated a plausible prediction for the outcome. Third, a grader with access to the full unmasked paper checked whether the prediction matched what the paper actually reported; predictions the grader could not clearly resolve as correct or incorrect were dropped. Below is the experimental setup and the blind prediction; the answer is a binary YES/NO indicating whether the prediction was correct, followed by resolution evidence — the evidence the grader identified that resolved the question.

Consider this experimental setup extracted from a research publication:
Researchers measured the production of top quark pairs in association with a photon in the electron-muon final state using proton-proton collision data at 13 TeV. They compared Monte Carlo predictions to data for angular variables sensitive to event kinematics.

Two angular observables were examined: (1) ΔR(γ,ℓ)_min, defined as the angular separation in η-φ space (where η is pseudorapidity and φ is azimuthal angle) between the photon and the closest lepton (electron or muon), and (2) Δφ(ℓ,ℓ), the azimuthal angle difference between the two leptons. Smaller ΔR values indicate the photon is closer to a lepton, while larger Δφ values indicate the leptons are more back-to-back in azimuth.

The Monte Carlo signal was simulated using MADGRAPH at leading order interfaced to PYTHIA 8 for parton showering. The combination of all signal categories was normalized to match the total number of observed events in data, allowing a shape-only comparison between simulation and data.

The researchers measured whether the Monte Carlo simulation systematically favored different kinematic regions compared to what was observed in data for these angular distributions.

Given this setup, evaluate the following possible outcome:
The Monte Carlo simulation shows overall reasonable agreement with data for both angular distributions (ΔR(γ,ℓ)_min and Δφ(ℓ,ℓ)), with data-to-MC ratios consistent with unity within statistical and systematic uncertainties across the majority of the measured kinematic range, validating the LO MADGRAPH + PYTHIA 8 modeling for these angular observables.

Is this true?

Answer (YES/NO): NO